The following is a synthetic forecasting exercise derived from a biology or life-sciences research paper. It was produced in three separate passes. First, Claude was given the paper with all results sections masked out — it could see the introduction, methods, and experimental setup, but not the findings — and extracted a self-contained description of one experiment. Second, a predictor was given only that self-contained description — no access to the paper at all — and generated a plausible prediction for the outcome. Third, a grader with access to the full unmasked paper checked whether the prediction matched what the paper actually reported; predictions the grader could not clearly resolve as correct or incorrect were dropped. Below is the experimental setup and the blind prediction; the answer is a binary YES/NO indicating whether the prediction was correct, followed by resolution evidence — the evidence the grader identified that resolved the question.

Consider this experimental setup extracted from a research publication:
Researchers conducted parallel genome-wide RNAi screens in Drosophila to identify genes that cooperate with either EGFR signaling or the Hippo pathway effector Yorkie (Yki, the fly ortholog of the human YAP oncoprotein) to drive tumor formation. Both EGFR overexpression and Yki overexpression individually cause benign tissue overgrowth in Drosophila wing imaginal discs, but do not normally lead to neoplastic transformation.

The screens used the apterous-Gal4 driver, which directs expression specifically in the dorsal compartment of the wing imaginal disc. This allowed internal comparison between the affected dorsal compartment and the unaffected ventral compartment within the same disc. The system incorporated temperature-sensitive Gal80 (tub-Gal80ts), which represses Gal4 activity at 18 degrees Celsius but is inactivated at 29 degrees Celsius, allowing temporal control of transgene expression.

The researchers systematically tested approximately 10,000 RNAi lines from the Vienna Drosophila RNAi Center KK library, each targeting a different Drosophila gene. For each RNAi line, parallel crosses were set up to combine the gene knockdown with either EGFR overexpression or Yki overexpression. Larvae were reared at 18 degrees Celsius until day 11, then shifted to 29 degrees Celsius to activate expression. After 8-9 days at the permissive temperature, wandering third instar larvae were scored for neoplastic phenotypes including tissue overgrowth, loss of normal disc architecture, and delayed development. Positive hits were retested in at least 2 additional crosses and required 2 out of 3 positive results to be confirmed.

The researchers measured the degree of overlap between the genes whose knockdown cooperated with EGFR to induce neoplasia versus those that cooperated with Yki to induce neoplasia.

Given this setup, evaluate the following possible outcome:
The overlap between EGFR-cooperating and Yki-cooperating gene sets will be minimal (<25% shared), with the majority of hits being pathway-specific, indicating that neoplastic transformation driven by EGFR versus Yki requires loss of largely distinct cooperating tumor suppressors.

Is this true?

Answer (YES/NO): YES